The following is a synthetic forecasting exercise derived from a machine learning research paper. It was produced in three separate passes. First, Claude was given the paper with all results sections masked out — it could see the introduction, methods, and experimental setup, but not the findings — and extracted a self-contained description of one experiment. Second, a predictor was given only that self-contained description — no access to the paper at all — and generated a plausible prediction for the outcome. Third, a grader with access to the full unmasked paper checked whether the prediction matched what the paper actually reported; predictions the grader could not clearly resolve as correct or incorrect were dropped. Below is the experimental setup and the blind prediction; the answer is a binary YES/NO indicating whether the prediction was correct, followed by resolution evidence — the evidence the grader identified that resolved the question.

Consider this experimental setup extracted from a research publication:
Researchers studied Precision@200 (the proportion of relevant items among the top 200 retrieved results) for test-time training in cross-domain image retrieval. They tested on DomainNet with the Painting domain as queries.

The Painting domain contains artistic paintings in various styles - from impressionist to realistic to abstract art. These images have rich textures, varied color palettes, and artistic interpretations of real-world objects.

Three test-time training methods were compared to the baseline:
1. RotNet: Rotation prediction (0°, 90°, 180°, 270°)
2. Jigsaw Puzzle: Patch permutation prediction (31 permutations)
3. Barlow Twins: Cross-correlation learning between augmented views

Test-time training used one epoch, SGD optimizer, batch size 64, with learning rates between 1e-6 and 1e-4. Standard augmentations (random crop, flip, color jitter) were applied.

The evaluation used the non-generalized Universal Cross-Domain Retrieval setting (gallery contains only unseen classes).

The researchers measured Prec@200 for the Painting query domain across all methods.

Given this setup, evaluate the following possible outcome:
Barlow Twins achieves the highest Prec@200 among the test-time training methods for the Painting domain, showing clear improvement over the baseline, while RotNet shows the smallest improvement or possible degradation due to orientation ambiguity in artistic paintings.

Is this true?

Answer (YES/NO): NO